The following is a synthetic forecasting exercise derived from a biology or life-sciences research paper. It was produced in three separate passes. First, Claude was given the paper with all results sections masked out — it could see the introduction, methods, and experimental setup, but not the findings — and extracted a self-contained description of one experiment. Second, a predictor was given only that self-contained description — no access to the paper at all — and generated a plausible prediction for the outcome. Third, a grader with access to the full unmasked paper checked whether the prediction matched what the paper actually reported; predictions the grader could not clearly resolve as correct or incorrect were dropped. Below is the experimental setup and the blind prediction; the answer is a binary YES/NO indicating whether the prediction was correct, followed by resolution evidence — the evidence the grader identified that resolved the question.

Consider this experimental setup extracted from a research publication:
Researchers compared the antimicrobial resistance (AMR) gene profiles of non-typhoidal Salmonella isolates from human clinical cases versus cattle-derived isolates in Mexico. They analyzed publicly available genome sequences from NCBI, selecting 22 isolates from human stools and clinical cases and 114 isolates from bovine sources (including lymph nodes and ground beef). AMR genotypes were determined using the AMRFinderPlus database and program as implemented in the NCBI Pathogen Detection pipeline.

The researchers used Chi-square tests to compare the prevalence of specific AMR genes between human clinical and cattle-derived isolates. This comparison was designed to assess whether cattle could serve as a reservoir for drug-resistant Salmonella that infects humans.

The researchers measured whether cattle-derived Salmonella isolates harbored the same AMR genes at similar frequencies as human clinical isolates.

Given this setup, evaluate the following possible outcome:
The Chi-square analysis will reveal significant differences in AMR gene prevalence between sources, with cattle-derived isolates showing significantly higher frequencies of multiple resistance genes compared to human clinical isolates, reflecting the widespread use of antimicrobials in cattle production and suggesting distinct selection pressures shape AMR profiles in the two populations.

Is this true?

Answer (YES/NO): NO